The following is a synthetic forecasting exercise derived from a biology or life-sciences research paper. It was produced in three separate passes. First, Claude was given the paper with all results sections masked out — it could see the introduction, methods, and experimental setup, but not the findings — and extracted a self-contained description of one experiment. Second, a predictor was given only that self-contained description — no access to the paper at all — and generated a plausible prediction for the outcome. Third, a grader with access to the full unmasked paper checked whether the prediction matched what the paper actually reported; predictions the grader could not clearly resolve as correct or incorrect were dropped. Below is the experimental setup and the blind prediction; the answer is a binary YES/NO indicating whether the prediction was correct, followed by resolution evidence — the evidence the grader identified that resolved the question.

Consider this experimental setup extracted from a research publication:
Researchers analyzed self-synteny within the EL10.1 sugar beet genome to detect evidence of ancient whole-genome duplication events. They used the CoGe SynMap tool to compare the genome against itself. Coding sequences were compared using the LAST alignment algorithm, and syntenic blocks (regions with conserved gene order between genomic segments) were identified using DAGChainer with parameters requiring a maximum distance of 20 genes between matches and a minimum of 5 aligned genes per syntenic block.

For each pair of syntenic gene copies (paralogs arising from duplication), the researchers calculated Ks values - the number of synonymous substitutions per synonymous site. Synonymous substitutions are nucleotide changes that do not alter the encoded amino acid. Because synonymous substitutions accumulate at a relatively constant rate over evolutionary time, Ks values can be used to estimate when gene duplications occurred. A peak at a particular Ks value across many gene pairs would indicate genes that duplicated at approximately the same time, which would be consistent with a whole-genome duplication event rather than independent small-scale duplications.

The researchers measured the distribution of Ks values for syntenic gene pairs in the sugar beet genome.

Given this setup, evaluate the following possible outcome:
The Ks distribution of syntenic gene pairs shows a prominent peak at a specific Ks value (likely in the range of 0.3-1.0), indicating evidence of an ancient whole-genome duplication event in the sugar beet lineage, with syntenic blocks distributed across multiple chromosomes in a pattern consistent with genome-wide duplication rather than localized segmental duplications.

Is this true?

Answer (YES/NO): NO